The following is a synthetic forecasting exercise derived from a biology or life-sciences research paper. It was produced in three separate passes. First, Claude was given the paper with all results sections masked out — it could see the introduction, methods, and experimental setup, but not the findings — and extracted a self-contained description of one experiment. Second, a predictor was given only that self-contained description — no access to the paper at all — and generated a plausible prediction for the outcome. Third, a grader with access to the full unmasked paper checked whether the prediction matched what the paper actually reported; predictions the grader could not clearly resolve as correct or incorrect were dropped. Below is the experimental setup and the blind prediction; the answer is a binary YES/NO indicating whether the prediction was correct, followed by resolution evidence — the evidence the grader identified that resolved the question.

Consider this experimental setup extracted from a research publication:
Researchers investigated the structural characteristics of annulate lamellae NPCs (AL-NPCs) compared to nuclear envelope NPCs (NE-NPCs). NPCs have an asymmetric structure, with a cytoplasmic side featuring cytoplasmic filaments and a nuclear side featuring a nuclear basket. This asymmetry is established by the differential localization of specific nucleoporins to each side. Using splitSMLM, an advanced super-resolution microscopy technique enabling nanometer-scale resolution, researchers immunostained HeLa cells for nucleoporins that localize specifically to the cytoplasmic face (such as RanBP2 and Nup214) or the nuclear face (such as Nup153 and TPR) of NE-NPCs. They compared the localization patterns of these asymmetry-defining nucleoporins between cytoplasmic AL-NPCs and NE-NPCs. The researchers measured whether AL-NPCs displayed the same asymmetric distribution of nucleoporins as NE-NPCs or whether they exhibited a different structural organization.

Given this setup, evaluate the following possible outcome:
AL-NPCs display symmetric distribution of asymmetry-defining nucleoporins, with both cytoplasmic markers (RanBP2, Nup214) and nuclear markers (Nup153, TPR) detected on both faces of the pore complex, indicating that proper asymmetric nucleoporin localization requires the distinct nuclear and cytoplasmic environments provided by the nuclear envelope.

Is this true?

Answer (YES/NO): NO